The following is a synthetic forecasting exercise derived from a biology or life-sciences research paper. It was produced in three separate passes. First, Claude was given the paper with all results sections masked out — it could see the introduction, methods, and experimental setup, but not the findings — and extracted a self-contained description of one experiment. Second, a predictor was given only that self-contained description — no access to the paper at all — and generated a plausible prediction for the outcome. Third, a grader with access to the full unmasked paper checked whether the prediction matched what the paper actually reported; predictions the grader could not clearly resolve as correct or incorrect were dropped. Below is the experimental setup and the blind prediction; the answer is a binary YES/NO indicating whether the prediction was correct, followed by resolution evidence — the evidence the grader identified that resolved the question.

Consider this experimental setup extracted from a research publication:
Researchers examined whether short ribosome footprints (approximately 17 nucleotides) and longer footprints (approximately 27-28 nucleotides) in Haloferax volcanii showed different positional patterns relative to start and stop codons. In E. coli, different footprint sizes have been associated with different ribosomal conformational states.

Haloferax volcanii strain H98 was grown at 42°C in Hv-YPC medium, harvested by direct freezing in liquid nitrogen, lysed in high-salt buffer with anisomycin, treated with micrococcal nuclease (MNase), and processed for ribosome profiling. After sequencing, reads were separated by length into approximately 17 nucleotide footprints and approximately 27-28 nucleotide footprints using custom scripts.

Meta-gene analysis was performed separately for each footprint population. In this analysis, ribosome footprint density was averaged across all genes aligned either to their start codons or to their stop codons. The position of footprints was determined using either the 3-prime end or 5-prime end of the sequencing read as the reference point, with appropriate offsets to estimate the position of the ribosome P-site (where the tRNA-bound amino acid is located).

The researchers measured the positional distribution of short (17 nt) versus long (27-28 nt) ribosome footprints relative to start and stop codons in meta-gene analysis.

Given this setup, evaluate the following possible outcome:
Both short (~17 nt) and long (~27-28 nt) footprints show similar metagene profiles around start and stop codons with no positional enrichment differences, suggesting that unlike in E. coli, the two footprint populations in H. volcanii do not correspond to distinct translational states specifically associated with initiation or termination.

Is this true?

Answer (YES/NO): NO